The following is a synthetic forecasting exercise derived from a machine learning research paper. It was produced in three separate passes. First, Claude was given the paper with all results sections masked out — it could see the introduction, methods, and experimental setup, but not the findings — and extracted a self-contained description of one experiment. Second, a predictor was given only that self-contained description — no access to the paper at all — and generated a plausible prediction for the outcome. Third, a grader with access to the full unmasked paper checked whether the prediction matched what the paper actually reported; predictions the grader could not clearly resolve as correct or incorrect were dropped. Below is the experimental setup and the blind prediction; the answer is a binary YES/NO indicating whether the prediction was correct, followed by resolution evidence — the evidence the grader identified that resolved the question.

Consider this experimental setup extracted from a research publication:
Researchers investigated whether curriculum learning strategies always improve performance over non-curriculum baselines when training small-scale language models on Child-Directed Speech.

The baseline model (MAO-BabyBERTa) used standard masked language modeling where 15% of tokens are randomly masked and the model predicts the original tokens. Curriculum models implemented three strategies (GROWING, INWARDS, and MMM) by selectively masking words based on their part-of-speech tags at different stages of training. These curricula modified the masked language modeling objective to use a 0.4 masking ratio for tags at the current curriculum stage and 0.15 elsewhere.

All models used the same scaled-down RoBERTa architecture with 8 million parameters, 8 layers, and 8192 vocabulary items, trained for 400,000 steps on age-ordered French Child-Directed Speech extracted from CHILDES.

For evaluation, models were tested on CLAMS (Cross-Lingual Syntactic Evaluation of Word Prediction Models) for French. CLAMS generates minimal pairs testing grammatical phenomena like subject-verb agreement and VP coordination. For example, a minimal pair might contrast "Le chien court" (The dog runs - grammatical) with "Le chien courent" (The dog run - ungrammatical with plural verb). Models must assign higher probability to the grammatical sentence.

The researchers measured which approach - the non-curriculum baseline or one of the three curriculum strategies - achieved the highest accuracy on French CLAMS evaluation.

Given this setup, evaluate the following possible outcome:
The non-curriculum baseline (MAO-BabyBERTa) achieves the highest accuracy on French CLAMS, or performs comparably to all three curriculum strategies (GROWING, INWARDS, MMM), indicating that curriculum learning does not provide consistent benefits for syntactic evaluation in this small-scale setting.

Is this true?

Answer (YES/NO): YES